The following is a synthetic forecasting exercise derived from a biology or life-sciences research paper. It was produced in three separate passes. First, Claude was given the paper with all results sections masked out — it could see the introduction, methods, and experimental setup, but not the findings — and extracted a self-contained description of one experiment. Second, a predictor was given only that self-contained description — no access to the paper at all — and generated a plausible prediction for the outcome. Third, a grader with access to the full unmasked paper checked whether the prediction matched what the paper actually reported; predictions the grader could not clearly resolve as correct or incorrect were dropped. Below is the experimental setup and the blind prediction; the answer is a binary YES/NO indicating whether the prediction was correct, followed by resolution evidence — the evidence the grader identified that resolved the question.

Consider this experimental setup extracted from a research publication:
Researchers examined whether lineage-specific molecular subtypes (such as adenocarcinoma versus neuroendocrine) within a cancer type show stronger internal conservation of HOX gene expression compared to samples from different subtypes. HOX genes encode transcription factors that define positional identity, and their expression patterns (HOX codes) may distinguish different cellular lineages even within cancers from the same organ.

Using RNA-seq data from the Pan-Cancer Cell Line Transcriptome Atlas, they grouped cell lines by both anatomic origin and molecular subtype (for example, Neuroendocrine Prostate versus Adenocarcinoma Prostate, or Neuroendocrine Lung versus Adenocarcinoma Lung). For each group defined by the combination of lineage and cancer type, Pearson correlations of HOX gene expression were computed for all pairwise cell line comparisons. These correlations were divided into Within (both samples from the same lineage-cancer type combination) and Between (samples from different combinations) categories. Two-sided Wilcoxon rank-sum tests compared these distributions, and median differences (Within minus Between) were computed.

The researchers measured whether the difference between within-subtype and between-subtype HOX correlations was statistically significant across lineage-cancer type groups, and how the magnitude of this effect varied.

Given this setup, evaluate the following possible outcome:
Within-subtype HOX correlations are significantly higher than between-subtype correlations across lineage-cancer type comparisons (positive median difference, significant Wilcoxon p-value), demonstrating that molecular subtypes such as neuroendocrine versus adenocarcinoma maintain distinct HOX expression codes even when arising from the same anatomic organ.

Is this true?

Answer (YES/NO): YES